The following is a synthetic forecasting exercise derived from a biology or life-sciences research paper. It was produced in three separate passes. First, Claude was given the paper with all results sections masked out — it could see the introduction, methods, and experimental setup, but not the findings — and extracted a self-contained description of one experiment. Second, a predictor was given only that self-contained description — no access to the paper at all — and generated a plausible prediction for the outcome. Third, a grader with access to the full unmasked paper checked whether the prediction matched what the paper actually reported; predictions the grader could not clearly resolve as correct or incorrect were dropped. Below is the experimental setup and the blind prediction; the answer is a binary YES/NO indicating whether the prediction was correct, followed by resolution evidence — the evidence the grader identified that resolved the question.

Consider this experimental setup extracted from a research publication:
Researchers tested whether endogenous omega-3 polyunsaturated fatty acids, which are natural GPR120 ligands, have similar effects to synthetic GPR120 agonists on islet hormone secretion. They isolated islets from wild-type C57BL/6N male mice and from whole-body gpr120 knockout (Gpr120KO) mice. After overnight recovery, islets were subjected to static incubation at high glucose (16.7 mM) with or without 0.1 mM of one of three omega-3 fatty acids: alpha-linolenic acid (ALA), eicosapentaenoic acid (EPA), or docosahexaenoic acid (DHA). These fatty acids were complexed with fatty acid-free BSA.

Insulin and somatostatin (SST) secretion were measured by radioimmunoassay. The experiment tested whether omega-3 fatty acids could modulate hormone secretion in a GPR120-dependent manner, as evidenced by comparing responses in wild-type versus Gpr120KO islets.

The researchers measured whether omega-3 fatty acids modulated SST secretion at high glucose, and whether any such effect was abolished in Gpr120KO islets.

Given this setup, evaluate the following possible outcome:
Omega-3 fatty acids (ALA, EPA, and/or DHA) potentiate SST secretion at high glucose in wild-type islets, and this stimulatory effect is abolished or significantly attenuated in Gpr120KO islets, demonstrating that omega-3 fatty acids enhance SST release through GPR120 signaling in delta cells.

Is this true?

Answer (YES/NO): NO